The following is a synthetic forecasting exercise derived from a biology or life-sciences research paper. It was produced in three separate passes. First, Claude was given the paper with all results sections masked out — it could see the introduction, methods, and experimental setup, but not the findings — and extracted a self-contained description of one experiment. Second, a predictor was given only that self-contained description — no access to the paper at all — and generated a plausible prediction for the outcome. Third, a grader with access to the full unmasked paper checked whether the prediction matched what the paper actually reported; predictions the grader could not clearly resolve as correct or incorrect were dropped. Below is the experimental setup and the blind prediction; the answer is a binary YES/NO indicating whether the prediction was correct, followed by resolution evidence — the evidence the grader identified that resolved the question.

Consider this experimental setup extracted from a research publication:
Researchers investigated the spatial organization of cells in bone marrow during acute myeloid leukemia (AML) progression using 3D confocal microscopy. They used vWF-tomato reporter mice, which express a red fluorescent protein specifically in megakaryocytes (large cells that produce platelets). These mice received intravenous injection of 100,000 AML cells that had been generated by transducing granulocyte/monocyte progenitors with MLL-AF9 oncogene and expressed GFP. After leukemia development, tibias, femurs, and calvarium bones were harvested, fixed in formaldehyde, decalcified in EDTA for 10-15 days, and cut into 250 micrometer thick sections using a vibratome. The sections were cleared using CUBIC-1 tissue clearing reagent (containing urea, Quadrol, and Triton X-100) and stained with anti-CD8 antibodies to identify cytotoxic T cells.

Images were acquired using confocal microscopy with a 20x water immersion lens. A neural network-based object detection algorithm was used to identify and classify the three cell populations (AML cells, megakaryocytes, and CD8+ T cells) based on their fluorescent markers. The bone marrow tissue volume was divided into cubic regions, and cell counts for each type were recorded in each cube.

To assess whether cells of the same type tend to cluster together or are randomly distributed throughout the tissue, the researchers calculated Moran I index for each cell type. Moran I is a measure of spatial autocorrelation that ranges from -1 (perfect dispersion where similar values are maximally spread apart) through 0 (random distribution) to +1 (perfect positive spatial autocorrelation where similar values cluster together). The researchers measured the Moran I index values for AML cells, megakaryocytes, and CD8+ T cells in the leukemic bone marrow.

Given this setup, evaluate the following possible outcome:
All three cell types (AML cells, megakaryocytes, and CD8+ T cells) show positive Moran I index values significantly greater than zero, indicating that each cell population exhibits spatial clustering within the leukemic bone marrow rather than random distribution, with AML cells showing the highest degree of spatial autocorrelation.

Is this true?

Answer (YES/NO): NO